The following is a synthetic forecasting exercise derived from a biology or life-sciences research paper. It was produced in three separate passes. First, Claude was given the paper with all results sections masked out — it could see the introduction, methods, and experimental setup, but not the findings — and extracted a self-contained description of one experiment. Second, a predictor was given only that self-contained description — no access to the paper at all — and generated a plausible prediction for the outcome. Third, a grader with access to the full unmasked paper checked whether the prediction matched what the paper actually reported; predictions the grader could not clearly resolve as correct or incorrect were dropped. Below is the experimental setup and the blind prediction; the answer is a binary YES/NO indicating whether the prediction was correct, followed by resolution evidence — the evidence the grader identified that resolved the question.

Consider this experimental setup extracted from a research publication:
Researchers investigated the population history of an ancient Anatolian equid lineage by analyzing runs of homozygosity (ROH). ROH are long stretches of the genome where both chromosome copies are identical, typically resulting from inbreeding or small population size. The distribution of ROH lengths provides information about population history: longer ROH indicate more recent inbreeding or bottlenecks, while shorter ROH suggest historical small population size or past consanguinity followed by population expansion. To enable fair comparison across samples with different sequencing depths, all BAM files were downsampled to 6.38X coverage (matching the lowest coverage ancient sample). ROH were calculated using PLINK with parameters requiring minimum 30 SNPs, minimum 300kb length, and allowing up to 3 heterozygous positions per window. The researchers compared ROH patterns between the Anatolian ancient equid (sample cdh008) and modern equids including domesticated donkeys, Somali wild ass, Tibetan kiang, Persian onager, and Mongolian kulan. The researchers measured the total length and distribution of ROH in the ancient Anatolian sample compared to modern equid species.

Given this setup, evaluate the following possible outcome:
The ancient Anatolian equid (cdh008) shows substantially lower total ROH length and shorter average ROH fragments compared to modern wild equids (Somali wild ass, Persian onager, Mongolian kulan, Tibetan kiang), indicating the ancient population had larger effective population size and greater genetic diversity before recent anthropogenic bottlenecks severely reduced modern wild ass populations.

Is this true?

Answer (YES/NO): NO